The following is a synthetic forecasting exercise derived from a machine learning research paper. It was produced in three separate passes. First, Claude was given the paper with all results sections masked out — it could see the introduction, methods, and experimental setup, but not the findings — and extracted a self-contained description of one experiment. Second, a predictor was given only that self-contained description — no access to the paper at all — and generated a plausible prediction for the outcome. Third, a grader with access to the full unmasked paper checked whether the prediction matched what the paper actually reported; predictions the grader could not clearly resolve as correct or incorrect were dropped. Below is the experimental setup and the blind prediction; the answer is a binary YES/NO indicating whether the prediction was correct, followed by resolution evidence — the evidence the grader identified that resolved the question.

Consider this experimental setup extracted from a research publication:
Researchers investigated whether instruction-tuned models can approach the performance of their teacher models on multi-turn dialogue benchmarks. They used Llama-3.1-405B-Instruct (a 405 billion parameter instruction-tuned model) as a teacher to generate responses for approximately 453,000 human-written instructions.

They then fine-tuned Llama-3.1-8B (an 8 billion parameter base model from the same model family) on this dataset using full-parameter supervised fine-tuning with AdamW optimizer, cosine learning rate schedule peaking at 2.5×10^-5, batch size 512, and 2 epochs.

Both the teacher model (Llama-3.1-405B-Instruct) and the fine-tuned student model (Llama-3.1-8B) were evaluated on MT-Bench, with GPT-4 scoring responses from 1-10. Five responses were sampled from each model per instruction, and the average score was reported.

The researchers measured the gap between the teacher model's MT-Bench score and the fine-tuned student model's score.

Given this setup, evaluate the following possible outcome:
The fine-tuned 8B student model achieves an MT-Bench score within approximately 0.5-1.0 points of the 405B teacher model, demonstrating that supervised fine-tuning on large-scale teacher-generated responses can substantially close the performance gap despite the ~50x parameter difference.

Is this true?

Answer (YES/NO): NO